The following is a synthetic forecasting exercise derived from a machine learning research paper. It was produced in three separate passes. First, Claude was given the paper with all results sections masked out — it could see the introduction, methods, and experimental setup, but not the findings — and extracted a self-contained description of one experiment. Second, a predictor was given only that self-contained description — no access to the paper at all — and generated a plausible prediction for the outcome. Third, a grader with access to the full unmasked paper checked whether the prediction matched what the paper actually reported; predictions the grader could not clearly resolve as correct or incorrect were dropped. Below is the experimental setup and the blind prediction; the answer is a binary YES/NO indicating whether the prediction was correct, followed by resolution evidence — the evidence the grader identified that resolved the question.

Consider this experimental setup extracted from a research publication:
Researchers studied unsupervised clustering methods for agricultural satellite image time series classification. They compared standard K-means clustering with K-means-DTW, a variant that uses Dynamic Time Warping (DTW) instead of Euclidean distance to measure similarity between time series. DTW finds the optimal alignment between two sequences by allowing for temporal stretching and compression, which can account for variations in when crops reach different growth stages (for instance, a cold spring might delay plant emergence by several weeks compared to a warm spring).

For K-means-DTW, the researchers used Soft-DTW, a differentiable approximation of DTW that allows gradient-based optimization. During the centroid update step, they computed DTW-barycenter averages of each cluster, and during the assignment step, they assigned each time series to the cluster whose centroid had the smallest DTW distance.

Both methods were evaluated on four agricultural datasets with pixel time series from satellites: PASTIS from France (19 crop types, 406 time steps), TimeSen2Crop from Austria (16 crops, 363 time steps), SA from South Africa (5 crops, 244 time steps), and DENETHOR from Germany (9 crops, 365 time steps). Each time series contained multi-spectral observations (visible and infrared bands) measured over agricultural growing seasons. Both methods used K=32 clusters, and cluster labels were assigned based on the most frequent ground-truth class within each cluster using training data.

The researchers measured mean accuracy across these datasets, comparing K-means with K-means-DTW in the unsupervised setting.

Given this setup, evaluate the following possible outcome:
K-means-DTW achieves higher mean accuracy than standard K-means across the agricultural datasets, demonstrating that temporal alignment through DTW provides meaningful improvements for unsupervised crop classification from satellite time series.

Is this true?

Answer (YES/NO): NO